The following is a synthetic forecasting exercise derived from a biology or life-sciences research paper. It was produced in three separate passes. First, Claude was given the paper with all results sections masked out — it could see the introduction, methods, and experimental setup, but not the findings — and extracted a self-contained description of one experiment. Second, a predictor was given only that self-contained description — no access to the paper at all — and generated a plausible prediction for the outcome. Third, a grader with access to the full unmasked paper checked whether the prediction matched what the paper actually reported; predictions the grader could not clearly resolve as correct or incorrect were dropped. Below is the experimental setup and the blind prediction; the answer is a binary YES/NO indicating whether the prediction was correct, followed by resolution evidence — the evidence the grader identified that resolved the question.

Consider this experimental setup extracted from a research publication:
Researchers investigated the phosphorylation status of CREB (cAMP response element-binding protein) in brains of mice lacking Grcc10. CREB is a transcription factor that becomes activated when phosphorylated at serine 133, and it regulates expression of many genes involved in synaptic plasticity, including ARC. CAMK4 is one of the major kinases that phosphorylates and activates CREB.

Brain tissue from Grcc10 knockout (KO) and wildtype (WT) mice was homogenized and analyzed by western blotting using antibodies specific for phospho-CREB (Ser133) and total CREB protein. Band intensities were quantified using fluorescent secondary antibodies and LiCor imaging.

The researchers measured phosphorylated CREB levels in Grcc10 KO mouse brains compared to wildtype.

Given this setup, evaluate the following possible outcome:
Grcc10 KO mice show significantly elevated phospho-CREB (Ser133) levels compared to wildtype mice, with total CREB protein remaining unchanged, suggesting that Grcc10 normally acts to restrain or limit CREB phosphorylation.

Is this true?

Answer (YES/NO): NO